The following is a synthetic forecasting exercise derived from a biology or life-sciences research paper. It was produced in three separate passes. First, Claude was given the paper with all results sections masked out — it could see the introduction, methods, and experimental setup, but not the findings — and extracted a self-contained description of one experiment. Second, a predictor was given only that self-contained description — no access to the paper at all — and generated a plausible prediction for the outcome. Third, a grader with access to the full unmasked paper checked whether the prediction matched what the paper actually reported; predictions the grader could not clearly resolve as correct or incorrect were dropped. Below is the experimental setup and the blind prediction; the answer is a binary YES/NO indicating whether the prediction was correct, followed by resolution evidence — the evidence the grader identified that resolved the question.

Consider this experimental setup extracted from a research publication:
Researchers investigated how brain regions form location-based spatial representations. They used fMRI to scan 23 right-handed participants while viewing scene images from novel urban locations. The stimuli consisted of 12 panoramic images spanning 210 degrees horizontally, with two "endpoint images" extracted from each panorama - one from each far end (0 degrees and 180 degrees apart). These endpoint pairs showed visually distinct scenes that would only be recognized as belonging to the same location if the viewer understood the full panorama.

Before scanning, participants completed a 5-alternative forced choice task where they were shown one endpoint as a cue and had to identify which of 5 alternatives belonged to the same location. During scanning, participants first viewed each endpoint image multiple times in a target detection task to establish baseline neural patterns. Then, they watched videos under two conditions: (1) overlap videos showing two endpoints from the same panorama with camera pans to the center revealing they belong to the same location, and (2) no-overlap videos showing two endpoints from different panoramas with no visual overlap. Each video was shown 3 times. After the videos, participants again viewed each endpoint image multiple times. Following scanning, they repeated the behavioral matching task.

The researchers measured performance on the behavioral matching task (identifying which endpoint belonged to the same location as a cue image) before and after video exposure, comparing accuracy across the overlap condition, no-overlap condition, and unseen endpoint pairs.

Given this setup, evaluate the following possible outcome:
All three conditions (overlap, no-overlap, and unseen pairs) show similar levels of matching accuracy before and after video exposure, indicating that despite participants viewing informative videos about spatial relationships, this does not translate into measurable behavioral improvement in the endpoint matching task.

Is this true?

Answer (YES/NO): NO